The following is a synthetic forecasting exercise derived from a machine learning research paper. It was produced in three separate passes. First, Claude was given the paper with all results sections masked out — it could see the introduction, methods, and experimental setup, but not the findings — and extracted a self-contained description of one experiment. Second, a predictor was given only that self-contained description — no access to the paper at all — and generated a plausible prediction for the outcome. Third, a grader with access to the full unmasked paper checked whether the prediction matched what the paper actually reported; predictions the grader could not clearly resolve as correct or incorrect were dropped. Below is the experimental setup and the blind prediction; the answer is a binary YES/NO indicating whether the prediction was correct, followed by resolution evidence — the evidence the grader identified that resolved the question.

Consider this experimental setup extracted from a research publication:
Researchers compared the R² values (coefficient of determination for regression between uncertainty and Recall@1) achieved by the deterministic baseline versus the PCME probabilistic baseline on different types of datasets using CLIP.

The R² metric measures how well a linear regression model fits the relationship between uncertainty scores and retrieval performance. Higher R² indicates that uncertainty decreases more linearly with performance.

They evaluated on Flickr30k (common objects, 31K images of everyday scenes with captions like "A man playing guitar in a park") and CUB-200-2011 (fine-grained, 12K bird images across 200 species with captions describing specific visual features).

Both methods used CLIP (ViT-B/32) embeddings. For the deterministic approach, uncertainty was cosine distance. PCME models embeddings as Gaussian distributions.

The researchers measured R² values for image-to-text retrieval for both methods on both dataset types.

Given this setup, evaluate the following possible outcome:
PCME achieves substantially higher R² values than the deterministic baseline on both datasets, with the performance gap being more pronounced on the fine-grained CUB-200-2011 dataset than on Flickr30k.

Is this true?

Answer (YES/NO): NO